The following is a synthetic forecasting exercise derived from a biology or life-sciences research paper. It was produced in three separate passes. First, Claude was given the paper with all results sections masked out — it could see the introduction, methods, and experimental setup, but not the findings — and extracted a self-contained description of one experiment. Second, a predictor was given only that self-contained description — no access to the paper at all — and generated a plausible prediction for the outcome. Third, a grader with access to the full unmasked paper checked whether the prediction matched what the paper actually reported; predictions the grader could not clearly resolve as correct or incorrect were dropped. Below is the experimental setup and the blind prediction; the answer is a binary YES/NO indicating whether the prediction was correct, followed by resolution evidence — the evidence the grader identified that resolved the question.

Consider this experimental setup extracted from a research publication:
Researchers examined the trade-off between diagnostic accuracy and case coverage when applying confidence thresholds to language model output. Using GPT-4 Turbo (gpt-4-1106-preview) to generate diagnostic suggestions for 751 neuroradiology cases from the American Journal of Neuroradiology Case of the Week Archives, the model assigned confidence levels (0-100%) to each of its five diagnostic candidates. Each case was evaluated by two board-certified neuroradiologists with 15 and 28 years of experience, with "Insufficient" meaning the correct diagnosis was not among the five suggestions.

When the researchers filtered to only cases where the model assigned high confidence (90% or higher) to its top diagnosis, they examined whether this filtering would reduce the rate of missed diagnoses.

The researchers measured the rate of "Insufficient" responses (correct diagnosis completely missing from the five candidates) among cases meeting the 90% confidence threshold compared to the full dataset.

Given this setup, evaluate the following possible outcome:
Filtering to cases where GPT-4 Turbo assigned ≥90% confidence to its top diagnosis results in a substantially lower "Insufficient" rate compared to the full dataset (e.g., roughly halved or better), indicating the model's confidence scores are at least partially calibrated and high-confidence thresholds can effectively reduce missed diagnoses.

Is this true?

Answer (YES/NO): YES